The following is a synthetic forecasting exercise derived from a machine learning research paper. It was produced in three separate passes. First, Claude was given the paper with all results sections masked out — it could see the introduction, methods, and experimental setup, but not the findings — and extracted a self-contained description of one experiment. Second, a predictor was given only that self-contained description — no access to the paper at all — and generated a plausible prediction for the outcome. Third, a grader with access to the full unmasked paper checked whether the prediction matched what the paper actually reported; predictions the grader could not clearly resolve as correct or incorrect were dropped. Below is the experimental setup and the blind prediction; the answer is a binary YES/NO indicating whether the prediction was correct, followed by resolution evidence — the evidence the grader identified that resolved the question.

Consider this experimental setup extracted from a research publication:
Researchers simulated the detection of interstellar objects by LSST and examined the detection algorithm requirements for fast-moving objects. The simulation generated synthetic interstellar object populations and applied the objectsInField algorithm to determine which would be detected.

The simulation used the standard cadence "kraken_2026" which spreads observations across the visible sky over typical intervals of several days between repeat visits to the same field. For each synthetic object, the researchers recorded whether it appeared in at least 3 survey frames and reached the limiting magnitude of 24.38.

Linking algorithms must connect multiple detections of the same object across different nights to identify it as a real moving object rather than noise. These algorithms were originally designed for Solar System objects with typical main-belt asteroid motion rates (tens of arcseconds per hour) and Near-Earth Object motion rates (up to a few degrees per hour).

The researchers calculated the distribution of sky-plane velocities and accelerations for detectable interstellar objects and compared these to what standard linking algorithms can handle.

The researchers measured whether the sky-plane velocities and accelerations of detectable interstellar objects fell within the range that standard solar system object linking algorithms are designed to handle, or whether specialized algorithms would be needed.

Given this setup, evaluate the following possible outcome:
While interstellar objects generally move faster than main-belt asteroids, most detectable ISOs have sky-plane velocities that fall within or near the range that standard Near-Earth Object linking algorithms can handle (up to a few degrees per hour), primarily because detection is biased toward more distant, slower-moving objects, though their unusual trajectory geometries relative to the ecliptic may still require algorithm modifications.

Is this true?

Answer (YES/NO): NO